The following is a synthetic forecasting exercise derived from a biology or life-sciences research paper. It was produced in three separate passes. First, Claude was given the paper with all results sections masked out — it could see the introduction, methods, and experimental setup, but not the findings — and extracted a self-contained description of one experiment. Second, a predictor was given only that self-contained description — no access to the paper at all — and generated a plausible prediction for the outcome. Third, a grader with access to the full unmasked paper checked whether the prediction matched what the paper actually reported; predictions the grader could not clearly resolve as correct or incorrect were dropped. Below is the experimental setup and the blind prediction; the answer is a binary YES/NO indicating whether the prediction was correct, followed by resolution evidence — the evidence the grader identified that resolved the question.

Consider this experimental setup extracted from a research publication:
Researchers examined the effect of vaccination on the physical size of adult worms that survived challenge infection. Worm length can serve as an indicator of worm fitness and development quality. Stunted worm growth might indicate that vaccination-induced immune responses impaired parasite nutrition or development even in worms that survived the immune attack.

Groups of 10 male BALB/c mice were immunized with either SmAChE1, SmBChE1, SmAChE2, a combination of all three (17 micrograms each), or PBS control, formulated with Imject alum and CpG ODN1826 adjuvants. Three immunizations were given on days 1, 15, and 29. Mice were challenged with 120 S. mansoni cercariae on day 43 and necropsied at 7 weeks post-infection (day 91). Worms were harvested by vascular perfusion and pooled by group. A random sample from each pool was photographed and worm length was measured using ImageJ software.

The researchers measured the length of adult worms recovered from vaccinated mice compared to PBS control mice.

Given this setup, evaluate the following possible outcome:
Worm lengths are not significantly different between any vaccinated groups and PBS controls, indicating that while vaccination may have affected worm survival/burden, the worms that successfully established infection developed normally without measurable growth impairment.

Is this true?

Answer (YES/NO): NO